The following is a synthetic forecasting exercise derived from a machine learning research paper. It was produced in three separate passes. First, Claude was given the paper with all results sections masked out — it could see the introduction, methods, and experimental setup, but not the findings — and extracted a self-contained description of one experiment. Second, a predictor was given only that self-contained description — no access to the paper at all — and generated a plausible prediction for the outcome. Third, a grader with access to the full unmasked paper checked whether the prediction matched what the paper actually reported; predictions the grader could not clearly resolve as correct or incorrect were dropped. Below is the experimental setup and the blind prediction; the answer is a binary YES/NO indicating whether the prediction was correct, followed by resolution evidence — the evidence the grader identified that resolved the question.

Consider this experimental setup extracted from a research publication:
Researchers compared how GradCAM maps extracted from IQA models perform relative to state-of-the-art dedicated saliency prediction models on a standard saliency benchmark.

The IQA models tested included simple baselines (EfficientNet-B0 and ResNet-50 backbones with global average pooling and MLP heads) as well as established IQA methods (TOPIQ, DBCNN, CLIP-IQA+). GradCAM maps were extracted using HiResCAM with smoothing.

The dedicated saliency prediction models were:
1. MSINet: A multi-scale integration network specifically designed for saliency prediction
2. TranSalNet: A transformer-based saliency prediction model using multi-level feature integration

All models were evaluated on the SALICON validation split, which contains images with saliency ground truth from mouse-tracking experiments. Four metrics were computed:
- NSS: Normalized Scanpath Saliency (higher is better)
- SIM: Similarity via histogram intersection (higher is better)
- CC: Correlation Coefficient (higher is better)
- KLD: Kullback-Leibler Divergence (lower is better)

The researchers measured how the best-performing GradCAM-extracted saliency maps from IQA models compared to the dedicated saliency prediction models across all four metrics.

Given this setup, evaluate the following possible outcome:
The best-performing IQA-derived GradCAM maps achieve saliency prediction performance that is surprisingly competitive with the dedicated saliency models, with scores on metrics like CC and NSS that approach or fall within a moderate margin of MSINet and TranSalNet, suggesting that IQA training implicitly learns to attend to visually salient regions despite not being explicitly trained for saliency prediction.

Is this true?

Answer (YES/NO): NO